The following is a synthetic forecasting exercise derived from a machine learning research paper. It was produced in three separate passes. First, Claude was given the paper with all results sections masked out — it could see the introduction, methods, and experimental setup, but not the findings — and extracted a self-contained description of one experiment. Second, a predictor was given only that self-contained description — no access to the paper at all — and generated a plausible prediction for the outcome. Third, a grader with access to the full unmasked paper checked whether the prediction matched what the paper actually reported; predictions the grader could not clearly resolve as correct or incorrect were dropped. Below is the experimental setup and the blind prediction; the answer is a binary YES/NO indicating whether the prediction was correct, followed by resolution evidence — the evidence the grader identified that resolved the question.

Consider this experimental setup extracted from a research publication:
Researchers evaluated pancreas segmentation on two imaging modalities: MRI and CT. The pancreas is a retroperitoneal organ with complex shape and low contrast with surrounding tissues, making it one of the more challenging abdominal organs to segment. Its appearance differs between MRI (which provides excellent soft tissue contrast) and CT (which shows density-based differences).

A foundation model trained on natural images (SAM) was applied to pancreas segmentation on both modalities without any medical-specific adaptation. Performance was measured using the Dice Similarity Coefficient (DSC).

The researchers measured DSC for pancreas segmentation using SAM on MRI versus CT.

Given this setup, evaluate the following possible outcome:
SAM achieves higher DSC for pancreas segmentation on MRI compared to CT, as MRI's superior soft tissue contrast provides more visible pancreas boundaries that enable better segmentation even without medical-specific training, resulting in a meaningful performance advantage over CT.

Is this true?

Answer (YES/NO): YES